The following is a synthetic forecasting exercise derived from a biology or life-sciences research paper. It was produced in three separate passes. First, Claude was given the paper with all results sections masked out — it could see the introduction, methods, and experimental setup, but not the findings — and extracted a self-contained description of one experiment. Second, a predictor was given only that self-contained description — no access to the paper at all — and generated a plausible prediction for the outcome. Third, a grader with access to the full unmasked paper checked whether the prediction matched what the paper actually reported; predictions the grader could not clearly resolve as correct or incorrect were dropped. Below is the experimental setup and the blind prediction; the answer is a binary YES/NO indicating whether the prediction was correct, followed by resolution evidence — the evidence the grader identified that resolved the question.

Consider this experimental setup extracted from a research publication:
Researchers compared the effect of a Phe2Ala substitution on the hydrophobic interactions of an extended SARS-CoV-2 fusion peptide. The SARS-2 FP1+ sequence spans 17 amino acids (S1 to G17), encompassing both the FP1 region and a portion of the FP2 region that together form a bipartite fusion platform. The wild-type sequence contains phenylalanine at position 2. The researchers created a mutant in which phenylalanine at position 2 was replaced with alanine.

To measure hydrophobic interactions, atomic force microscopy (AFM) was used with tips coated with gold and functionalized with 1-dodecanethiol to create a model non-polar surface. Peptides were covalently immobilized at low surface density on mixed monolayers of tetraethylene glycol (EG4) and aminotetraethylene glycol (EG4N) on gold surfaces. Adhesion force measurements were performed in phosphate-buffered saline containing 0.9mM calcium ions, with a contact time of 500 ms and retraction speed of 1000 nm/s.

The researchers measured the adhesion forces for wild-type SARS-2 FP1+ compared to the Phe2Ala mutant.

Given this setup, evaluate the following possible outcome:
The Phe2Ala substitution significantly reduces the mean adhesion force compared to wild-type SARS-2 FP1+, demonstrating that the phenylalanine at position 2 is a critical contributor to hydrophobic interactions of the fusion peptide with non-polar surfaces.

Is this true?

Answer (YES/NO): YES